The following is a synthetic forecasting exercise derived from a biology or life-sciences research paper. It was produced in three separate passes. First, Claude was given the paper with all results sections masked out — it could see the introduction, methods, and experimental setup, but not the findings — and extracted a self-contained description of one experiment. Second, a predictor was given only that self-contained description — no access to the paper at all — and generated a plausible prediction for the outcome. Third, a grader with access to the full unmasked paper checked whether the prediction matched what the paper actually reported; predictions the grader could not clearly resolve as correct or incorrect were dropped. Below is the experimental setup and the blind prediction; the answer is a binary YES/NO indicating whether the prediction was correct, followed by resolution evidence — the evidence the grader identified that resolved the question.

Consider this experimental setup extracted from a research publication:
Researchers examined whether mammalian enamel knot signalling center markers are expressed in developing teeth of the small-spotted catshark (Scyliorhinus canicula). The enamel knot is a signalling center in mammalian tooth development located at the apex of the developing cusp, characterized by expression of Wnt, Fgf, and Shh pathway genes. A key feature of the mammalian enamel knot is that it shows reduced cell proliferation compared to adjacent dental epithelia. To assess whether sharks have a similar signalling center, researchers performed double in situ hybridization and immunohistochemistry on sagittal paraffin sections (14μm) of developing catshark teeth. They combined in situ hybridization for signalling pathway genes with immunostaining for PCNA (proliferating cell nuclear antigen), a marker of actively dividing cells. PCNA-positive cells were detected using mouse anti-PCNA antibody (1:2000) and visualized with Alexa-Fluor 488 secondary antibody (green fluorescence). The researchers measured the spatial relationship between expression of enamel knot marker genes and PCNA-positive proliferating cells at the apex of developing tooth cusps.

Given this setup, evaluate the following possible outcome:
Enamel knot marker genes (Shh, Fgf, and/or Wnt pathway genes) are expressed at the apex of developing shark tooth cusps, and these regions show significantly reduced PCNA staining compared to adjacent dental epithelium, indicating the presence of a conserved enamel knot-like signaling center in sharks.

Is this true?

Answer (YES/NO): YES